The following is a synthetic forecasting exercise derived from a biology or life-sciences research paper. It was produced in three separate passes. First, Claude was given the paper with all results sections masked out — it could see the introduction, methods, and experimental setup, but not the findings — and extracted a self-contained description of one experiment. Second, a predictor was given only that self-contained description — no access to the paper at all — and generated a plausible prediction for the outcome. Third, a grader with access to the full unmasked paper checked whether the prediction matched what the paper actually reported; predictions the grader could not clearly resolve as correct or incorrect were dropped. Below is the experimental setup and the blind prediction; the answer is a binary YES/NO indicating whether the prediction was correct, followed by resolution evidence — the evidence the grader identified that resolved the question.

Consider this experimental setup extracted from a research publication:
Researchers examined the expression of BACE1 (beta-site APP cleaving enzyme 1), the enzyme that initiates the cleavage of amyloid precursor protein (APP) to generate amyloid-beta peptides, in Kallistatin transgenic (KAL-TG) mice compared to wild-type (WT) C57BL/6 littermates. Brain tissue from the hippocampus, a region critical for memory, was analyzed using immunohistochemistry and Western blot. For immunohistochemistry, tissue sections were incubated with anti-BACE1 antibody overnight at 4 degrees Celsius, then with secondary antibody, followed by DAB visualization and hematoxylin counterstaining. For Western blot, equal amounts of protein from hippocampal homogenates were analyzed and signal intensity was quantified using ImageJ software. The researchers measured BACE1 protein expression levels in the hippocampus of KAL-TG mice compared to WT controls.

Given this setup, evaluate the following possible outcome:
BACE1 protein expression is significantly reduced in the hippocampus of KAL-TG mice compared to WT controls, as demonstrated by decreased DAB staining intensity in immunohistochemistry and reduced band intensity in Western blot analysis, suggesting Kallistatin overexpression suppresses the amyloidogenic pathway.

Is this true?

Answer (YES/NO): NO